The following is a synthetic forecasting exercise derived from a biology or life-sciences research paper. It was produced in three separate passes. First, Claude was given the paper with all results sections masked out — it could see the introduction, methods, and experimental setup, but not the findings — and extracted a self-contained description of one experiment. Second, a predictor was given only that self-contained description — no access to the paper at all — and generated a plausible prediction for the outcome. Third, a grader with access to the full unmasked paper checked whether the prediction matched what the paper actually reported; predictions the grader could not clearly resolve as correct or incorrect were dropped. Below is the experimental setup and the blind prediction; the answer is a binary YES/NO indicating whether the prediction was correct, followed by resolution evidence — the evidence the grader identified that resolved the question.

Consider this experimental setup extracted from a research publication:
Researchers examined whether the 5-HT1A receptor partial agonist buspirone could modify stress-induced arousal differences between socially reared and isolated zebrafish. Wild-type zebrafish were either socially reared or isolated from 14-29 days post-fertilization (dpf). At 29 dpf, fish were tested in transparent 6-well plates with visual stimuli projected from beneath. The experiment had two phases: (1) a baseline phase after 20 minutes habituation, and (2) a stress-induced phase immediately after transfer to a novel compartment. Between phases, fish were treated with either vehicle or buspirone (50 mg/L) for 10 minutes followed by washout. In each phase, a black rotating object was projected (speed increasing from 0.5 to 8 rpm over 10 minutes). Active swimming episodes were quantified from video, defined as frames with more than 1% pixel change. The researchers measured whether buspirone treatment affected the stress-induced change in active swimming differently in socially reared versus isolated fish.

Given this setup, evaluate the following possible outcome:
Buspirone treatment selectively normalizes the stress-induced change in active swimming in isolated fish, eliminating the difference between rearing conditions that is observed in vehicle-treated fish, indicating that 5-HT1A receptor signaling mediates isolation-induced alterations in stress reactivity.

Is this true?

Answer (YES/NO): NO